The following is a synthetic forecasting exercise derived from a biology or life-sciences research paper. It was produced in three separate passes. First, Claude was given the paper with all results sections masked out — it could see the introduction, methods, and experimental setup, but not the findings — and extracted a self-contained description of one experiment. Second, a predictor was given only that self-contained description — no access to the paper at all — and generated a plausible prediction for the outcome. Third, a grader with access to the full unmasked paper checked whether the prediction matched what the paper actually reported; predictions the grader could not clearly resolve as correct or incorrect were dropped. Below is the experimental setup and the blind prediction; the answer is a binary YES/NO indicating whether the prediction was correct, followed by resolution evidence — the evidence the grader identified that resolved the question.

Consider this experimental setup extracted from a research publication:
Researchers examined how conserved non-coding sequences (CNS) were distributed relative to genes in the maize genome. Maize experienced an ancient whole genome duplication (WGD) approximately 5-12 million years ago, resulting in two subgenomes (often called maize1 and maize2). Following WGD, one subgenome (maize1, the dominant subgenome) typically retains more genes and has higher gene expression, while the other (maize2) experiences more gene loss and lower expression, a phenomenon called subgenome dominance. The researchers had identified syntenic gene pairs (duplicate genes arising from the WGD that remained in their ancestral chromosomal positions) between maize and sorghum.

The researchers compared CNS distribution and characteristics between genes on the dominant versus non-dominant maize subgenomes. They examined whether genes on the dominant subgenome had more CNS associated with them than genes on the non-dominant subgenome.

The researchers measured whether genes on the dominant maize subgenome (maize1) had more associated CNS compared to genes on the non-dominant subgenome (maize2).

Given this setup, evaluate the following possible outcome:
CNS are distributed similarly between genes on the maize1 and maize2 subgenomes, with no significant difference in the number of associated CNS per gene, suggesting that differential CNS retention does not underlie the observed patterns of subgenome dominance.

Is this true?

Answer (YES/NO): NO